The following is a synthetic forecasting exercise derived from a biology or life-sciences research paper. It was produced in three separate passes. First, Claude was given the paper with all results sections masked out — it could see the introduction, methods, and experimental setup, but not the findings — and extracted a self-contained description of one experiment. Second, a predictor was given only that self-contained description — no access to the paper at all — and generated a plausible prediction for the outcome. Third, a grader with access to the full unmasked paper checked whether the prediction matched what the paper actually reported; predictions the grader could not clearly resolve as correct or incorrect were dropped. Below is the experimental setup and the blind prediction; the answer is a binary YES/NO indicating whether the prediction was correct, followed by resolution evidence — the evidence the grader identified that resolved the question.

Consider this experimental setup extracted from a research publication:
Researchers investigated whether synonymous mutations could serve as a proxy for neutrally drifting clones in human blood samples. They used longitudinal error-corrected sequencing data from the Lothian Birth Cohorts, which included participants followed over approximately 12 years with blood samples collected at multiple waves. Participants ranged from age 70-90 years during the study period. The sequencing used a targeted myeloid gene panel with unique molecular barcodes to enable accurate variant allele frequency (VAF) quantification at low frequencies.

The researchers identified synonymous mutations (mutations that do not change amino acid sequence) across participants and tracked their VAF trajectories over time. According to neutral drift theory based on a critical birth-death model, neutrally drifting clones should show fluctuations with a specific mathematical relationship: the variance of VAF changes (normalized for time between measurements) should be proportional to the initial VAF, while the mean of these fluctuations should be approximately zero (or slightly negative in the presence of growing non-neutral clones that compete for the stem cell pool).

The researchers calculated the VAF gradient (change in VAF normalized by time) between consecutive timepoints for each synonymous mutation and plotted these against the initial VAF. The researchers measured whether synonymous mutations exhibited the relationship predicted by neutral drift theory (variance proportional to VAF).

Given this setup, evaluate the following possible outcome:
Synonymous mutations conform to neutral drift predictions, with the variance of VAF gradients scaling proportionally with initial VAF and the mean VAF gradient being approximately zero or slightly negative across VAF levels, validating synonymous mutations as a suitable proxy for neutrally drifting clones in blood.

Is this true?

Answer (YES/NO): NO